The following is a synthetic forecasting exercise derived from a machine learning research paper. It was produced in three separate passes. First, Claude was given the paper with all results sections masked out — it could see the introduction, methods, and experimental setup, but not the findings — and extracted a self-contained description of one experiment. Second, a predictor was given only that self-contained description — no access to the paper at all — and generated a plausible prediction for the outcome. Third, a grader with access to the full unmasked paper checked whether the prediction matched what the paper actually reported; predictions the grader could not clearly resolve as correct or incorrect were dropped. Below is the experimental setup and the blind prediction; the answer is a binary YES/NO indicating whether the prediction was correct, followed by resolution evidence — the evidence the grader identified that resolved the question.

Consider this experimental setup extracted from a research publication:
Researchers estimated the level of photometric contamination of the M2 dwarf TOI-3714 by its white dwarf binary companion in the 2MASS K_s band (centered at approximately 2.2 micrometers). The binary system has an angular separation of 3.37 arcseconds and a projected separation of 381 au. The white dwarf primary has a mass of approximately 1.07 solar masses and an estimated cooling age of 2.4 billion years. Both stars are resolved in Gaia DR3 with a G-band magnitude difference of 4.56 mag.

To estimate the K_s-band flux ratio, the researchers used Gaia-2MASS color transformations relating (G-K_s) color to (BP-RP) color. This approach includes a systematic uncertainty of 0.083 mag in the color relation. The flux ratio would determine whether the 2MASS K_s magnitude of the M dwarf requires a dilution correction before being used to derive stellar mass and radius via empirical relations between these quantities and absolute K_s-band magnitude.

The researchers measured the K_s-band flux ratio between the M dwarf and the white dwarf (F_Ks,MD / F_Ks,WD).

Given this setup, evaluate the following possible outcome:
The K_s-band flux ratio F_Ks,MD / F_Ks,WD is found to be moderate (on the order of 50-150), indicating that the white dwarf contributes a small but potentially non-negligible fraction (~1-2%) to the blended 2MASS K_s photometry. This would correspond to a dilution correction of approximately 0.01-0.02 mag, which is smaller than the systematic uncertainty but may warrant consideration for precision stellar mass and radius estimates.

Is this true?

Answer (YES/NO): NO